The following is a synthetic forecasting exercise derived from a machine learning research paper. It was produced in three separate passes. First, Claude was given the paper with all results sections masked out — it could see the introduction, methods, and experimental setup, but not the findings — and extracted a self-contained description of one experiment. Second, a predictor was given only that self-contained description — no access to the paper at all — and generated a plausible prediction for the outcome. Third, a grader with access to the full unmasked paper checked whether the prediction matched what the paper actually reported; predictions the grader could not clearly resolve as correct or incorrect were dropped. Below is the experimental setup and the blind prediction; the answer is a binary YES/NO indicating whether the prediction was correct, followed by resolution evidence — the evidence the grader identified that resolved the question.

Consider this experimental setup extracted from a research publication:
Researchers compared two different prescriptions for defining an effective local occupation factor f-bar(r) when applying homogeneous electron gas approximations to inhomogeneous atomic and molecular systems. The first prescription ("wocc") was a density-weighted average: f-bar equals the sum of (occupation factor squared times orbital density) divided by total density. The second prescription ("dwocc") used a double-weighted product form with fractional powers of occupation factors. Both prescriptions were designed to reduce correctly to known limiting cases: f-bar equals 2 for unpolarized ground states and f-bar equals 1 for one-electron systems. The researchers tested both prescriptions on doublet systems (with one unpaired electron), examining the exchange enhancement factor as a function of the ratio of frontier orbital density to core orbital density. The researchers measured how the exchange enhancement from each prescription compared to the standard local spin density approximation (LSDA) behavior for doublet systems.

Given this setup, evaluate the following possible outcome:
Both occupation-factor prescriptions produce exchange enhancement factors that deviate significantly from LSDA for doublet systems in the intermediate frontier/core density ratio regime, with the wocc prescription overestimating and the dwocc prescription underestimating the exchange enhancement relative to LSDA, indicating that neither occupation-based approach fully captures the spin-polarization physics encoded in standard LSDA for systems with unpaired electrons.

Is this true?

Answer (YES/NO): NO